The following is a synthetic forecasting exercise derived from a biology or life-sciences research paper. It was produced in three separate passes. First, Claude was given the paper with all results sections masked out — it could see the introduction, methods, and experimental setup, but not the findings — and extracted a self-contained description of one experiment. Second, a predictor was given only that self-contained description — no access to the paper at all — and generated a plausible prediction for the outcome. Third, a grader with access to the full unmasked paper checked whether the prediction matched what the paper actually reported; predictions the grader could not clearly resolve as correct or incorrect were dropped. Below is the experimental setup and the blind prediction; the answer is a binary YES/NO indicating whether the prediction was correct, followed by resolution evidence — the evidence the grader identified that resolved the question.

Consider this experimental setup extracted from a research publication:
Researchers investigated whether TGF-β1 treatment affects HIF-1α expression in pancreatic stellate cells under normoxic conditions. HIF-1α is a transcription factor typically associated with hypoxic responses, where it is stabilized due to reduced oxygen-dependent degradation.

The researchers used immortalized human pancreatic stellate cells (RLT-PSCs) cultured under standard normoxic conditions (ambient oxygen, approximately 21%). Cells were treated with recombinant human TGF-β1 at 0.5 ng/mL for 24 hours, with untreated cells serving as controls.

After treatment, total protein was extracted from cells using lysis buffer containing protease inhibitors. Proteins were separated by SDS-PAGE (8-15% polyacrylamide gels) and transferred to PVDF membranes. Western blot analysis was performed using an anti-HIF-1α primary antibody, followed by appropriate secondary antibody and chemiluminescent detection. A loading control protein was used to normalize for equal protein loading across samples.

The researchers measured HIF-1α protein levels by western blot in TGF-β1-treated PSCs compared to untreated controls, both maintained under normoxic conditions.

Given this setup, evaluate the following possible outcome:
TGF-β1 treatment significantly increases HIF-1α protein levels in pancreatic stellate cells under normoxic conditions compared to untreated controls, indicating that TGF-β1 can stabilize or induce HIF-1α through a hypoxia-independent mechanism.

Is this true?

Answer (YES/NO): YES